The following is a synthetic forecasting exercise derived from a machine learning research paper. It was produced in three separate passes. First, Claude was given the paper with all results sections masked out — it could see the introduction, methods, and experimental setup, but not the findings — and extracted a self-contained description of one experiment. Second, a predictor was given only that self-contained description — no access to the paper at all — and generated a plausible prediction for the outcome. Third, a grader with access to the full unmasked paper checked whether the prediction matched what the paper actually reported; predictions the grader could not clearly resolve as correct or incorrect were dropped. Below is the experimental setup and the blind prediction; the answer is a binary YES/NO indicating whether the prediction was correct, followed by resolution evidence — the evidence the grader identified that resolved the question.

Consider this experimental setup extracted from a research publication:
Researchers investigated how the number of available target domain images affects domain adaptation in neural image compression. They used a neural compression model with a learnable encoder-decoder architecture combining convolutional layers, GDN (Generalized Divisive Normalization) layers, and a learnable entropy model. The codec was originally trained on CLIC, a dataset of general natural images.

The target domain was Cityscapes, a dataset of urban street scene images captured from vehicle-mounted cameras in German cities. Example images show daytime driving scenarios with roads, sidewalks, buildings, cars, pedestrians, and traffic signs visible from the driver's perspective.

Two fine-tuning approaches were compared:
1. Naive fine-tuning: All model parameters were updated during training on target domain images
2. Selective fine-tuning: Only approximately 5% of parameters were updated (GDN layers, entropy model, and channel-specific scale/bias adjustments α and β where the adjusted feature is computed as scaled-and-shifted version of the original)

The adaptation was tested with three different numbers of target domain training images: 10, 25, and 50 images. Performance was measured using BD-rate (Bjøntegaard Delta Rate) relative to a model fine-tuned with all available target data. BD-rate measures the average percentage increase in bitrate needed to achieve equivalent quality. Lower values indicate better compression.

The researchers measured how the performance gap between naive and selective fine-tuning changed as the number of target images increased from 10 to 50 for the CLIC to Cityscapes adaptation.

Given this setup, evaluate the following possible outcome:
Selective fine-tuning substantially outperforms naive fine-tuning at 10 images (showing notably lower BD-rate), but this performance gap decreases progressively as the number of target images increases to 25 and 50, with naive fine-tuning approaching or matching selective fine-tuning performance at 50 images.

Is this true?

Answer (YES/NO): YES